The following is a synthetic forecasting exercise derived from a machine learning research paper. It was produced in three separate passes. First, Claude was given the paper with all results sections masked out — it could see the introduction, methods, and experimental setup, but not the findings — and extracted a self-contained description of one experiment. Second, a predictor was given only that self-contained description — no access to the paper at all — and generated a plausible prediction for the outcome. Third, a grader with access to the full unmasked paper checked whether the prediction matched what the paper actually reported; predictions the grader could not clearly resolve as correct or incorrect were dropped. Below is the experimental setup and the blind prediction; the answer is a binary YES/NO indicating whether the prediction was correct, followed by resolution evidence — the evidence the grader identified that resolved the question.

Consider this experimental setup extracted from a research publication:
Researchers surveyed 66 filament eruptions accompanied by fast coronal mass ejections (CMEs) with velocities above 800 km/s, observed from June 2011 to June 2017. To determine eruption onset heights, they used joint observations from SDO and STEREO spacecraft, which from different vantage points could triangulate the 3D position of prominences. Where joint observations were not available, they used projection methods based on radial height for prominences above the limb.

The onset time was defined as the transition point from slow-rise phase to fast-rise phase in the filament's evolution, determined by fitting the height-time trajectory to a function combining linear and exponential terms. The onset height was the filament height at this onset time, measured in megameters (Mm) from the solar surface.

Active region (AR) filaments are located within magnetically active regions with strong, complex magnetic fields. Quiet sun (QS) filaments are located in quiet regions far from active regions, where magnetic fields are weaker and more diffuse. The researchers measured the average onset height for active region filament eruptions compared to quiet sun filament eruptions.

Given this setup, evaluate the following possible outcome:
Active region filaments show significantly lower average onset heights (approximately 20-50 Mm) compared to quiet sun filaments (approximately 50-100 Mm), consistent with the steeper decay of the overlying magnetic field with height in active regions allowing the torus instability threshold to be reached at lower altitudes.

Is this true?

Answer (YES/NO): NO